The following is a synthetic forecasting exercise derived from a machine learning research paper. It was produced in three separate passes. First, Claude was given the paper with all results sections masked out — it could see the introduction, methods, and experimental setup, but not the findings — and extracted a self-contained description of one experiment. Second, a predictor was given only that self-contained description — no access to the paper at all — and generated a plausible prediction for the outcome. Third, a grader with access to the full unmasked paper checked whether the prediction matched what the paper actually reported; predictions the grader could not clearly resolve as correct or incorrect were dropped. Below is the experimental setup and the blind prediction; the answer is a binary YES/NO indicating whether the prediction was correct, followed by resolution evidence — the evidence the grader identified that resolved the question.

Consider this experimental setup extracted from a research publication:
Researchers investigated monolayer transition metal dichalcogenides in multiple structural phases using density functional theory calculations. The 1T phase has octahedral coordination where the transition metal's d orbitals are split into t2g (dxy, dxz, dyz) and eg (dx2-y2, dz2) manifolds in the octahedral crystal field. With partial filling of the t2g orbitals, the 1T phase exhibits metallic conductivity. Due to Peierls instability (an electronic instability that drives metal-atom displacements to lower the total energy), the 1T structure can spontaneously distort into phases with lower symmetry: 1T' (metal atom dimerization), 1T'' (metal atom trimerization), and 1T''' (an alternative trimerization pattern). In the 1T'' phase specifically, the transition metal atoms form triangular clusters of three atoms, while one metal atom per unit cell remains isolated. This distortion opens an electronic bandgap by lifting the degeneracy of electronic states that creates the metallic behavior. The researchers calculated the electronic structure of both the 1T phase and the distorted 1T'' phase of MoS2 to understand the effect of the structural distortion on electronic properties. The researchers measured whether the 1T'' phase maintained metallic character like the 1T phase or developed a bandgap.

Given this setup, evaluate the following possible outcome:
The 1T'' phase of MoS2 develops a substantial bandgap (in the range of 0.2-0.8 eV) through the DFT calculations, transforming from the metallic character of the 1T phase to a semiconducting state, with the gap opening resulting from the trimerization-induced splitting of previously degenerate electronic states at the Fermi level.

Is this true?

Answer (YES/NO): NO